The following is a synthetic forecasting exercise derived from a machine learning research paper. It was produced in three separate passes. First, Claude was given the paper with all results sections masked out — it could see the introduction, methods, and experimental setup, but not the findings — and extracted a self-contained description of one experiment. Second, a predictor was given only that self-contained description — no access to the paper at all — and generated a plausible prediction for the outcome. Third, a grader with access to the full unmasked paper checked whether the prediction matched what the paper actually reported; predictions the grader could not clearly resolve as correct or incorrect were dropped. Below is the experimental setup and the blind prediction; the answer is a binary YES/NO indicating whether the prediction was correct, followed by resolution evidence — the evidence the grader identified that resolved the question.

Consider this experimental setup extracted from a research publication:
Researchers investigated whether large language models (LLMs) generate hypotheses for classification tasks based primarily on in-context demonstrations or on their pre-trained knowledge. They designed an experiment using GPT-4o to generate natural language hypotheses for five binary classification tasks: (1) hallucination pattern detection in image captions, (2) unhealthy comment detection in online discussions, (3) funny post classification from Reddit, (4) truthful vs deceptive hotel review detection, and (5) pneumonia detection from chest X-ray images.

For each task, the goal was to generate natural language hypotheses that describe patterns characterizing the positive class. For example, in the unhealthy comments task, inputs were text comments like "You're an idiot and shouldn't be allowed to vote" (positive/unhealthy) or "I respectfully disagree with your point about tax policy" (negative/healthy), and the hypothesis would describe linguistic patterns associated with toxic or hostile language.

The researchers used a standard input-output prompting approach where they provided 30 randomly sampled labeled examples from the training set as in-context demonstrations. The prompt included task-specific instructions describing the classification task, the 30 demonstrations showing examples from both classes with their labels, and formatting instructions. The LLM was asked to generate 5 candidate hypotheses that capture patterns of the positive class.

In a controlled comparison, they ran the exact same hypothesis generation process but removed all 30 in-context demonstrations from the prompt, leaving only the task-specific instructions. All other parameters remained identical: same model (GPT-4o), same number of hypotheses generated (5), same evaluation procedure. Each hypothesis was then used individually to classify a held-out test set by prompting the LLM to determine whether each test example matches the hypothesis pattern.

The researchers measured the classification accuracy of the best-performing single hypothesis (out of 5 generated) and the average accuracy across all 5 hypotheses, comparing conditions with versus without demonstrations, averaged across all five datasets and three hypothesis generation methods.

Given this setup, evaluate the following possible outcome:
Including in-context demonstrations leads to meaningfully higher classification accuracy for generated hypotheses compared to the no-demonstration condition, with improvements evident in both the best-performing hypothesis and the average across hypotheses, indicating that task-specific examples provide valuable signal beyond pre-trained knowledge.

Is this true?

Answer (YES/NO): NO